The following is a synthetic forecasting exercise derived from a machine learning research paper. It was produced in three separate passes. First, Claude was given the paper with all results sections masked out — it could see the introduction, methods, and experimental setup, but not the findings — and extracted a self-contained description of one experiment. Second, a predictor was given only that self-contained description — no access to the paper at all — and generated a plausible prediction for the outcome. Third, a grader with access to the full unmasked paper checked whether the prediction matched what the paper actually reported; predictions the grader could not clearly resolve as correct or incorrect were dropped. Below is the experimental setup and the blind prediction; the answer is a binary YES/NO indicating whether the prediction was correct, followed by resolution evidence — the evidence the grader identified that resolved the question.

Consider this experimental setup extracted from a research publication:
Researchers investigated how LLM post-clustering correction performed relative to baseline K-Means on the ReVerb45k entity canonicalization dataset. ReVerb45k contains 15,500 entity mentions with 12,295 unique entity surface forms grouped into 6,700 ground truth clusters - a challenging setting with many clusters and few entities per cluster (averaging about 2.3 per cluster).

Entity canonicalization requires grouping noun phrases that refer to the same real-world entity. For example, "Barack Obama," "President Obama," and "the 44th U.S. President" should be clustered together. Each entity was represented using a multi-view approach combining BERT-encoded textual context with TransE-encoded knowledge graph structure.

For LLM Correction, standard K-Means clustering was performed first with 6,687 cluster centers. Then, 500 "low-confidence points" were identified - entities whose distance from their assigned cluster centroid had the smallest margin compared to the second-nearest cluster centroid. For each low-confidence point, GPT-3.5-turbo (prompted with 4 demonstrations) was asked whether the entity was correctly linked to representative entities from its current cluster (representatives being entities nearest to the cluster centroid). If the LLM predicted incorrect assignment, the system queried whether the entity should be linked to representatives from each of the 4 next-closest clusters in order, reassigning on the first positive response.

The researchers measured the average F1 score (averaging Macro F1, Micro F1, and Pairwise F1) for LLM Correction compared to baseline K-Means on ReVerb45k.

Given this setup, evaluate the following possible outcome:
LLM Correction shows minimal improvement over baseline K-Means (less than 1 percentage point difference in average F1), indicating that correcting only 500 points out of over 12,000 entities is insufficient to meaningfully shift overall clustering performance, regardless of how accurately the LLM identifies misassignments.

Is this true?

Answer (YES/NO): NO